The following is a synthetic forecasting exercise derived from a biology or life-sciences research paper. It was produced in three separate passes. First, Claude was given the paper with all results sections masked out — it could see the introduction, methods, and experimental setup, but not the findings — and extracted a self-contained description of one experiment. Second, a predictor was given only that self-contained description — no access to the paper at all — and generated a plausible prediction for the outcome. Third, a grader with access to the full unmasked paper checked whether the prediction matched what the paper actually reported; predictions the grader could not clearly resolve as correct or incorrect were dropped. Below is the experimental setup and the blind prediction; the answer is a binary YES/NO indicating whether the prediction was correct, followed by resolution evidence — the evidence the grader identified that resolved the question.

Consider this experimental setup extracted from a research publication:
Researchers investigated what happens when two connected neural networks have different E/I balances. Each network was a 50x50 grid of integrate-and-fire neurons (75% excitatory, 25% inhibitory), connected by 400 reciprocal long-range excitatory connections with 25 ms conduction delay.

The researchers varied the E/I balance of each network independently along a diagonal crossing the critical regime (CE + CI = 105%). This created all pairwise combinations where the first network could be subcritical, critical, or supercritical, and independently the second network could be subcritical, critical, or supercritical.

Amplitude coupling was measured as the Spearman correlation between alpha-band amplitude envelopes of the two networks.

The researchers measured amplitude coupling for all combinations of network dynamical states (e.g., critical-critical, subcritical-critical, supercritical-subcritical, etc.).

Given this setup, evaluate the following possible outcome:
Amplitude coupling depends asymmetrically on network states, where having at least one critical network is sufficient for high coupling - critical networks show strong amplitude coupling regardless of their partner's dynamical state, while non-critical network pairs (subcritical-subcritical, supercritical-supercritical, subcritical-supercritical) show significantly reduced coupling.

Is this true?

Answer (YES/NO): NO